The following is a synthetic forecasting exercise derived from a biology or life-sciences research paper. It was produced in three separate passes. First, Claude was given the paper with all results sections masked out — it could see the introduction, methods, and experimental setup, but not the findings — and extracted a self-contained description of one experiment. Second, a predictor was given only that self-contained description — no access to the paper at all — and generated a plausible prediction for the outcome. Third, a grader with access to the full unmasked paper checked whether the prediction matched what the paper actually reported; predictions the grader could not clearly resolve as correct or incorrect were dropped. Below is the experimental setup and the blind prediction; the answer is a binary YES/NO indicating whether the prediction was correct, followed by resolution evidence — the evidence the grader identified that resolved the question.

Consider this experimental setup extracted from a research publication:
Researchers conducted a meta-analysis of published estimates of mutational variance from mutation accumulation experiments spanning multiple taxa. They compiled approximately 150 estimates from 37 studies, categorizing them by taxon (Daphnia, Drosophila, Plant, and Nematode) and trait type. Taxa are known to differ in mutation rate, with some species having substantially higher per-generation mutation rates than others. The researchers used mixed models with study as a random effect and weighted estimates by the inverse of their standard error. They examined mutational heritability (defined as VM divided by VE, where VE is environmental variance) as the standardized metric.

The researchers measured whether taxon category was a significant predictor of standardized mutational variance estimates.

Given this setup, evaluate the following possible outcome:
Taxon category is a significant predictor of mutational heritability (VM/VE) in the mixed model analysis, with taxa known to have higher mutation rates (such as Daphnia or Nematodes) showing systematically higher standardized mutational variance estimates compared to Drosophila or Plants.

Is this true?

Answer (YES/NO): NO